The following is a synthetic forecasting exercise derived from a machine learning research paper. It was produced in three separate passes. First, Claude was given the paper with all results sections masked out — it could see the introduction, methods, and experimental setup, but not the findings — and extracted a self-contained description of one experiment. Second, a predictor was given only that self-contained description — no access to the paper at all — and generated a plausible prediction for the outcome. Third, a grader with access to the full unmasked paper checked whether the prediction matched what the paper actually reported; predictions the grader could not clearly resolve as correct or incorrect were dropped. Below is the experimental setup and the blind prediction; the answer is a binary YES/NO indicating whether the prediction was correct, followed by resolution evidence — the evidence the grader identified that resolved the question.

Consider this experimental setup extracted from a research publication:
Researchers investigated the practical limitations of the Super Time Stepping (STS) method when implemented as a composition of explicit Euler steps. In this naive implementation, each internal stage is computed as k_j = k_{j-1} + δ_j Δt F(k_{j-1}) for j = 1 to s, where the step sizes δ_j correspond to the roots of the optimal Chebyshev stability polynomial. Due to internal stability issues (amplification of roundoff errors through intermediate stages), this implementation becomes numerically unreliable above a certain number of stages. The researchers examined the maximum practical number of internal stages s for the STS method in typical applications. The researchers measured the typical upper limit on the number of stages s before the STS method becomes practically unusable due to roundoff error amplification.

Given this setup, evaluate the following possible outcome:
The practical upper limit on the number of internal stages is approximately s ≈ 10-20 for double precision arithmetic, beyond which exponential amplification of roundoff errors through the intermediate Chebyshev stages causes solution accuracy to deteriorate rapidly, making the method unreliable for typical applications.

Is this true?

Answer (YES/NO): NO